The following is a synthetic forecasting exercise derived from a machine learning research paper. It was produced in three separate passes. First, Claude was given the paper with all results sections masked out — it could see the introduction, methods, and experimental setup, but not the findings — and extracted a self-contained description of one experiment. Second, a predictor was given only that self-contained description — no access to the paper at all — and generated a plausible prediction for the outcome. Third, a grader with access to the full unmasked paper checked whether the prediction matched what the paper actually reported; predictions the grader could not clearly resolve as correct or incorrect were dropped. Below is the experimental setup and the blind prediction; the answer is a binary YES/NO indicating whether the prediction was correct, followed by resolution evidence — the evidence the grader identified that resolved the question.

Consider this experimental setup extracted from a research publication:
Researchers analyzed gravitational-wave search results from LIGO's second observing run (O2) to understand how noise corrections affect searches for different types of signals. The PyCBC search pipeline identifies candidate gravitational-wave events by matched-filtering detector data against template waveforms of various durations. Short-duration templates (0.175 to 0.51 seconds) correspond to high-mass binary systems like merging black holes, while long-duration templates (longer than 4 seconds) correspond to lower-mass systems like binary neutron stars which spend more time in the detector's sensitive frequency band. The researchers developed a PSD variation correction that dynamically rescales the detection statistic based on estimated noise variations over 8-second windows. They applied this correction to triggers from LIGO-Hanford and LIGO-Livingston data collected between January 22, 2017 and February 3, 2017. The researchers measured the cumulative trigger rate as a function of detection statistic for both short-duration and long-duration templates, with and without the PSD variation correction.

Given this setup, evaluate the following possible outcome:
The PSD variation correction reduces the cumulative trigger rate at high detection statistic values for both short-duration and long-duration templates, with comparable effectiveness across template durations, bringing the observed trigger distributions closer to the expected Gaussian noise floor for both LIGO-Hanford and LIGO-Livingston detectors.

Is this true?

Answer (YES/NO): NO